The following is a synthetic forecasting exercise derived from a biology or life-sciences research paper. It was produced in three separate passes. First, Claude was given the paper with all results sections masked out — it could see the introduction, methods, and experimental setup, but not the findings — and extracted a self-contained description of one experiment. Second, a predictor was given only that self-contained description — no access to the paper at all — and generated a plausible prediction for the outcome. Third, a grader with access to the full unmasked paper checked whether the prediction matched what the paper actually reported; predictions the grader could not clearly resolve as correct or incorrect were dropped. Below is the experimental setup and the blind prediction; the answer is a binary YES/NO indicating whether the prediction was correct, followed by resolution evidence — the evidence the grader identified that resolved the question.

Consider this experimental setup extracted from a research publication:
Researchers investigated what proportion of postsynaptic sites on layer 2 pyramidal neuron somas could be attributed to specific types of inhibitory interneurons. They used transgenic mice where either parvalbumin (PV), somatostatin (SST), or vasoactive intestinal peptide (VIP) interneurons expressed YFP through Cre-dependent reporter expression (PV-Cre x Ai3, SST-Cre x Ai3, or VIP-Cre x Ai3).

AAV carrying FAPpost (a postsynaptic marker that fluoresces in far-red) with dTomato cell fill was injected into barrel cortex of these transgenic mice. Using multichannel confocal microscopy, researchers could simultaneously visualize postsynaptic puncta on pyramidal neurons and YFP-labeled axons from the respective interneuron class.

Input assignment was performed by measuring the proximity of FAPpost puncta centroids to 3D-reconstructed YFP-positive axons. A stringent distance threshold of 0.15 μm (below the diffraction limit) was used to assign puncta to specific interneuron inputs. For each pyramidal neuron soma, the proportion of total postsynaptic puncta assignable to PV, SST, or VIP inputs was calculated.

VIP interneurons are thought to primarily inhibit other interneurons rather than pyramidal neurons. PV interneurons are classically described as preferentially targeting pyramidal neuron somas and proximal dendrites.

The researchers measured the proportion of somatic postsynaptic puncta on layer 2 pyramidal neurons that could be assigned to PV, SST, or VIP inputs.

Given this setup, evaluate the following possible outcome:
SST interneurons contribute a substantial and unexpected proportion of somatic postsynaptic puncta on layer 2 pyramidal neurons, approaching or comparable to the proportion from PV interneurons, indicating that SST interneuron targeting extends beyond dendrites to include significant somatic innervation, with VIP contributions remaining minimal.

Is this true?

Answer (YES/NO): NO